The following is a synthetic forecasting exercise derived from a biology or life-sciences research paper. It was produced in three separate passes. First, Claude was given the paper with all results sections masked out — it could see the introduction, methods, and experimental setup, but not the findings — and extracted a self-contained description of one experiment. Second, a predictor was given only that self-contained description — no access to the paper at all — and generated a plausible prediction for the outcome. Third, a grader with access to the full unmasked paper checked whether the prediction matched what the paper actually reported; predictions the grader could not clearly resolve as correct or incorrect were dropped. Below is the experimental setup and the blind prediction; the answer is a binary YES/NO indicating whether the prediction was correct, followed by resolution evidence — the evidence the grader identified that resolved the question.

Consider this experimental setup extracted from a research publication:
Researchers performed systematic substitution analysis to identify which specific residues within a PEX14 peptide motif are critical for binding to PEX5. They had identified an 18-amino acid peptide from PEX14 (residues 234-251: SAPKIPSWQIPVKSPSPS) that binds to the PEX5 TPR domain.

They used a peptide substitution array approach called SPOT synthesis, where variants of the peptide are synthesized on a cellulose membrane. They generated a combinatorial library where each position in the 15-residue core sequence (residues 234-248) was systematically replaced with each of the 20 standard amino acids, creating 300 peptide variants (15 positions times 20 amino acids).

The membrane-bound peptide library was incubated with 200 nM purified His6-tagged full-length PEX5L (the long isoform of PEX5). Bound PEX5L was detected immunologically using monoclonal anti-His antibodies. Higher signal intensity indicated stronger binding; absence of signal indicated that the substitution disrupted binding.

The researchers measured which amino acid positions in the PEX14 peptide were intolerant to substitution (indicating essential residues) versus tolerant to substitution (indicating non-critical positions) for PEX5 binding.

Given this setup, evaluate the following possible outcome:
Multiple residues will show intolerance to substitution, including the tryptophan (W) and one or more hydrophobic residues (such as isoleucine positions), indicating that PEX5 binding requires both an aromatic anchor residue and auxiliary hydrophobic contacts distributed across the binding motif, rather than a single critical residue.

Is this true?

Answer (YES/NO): YES